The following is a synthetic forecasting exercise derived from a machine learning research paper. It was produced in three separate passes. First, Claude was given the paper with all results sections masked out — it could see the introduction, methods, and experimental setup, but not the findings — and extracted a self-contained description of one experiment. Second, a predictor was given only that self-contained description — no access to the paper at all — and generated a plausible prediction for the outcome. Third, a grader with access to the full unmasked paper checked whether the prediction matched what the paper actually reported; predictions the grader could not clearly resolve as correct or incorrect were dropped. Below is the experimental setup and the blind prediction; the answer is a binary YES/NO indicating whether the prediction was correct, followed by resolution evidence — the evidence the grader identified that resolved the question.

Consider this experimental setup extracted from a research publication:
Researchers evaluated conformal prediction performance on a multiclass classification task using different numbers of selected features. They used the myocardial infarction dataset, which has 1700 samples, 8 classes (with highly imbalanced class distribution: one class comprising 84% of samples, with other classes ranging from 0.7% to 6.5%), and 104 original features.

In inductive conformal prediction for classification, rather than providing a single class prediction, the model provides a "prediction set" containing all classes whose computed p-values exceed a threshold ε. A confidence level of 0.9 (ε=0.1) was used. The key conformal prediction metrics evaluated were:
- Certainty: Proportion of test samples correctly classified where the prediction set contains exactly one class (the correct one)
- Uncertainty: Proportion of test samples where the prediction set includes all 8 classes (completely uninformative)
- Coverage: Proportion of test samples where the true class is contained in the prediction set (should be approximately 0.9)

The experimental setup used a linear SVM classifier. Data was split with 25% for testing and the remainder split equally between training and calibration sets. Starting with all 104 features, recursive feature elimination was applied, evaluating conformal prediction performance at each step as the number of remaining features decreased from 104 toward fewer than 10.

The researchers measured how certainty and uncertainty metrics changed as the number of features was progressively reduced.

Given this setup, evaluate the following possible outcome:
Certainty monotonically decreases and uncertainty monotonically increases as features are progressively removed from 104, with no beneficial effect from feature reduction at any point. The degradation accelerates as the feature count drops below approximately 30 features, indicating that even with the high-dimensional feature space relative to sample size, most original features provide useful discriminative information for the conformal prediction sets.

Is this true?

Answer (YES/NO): NO